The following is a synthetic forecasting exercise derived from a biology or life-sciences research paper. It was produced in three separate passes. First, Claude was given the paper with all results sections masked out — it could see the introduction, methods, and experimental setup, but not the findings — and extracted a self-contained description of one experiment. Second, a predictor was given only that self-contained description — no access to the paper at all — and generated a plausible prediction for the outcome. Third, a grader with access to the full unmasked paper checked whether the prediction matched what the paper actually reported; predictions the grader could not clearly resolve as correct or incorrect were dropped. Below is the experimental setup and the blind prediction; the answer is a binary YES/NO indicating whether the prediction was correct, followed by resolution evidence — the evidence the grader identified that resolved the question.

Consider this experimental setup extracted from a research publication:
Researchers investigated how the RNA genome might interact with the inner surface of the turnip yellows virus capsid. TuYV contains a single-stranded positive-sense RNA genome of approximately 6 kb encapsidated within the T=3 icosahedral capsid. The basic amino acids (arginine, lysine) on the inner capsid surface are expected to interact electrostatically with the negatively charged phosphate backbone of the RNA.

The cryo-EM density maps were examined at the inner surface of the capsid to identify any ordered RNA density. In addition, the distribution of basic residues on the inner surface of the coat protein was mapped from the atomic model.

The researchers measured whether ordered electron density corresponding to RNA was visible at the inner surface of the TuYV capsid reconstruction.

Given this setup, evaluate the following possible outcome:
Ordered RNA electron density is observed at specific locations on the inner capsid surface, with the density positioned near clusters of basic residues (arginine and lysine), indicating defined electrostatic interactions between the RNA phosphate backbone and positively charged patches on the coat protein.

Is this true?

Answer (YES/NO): NO